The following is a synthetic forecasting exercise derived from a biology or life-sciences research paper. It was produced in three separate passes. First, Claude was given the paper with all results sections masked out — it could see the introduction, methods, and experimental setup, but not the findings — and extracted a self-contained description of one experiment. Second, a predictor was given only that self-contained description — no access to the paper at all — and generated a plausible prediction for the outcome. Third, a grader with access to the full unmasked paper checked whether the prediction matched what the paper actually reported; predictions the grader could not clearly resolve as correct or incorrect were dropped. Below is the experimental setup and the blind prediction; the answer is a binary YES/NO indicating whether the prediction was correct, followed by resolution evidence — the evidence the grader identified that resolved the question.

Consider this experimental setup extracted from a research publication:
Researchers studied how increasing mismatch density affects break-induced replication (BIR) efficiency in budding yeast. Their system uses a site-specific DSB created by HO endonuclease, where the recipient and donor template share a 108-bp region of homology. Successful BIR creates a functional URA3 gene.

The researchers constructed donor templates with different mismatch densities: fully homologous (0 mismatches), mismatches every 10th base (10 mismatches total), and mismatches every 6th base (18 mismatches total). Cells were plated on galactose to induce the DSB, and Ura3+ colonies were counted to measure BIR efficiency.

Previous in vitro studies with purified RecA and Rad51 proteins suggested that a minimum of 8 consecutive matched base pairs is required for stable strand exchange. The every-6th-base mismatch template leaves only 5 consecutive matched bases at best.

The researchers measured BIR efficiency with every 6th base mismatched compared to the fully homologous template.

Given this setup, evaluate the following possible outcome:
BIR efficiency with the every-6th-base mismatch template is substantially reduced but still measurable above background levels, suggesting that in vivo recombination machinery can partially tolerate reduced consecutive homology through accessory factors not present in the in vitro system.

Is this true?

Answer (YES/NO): YES